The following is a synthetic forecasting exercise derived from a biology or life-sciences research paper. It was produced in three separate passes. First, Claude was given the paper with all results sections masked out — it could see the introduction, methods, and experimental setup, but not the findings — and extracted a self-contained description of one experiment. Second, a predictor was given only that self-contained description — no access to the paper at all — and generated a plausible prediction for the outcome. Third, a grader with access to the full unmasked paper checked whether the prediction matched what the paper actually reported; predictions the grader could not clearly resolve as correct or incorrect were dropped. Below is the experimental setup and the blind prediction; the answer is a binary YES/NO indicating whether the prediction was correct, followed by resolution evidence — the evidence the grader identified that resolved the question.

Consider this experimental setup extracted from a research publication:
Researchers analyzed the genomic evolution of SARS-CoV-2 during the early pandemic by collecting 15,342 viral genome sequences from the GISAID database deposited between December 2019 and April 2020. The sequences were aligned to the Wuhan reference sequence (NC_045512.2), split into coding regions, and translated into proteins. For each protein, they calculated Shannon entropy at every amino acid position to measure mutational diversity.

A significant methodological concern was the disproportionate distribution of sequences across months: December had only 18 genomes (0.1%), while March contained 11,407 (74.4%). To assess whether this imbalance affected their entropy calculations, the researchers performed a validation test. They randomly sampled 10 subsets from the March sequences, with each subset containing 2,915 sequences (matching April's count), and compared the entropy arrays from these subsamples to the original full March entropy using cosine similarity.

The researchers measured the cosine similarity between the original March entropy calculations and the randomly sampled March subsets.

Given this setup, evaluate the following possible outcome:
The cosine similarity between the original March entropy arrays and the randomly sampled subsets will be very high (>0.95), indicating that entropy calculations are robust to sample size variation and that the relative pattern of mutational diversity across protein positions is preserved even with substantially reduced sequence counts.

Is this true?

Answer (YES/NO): YES